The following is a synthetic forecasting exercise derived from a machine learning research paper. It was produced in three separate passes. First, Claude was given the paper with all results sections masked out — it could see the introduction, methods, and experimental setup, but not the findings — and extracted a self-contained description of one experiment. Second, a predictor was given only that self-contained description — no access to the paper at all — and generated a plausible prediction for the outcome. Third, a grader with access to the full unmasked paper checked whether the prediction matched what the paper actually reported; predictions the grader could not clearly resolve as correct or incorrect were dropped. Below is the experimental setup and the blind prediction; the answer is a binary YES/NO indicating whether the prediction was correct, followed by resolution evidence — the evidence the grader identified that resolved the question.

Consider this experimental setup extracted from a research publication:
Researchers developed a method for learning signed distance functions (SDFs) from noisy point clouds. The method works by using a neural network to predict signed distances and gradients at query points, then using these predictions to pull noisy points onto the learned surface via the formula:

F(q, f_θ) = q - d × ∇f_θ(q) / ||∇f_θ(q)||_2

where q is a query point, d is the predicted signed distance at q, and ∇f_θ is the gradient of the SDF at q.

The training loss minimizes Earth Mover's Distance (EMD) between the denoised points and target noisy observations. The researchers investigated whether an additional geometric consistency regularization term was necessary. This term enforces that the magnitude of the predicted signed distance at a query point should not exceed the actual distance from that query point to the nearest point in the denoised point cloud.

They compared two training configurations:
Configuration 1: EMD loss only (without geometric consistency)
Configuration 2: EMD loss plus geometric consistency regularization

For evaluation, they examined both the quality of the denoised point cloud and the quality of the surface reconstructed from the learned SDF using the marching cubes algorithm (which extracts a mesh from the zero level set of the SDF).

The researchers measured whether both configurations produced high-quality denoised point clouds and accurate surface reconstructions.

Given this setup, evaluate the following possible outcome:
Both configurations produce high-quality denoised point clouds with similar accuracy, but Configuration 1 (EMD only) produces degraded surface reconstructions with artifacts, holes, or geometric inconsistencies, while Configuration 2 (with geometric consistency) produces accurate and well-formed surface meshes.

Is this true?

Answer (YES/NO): YES